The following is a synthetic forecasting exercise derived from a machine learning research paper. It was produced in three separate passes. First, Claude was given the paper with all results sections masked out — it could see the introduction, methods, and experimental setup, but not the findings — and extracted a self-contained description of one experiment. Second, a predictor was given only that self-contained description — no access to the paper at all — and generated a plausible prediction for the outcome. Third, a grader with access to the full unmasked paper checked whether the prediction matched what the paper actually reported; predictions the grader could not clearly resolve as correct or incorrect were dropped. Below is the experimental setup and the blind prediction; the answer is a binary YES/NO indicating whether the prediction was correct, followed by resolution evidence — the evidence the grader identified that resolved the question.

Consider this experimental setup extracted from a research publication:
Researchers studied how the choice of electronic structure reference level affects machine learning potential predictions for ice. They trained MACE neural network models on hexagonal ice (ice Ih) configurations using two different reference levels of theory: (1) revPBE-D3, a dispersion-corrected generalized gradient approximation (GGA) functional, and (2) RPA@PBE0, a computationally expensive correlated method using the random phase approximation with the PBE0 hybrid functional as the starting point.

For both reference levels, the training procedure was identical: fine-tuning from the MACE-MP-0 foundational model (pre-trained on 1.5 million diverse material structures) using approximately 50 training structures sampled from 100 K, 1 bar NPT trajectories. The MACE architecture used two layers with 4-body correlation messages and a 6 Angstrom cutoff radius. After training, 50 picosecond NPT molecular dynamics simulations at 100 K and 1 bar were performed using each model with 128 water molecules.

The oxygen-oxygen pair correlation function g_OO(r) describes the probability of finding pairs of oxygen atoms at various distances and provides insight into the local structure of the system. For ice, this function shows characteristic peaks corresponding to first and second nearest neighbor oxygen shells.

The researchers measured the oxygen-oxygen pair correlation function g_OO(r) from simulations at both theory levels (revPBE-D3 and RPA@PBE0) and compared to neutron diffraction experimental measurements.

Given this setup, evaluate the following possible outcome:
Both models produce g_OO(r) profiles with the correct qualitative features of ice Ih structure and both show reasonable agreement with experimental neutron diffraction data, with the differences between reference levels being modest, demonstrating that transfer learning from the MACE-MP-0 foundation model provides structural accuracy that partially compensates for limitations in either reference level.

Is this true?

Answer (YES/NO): YES